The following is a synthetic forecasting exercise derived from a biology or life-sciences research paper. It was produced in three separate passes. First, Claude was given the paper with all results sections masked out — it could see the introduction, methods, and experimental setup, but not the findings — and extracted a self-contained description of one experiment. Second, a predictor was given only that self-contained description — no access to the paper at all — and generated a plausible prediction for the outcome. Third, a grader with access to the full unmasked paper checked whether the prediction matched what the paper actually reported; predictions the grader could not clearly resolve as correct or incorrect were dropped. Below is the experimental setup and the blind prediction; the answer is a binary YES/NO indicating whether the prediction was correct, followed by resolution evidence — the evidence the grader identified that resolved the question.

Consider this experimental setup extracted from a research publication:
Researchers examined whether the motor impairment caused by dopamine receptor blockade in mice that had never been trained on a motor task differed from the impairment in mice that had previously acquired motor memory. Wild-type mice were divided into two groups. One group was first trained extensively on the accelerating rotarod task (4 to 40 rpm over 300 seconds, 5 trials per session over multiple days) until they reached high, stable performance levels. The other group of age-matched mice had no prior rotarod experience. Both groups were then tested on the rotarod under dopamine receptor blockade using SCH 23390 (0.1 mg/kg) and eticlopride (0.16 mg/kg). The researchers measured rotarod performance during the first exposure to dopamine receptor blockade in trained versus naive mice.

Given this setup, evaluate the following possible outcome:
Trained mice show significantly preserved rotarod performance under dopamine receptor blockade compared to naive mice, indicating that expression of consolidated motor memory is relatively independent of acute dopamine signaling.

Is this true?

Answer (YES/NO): NO